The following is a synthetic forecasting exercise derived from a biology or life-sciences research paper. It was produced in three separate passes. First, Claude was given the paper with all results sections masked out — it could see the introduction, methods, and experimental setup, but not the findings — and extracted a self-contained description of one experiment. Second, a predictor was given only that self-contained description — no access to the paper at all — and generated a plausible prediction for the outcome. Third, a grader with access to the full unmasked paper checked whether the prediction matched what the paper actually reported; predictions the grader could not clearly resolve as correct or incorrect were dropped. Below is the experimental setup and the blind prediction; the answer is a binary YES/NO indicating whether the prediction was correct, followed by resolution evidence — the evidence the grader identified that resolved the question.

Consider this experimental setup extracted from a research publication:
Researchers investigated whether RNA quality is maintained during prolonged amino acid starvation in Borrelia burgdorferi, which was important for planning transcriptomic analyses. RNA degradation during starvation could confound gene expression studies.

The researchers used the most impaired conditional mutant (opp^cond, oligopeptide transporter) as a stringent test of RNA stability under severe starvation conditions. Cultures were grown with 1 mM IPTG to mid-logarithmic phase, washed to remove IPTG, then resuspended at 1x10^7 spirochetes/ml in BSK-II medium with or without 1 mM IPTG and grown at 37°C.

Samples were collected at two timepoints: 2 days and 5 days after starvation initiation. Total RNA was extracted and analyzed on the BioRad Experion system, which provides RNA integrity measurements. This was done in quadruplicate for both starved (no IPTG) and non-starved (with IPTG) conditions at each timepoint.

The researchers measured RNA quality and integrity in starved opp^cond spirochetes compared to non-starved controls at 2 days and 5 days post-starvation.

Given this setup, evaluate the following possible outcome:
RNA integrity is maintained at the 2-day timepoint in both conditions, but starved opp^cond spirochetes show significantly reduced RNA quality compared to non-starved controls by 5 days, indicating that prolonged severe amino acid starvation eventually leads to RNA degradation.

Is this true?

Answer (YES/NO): YES